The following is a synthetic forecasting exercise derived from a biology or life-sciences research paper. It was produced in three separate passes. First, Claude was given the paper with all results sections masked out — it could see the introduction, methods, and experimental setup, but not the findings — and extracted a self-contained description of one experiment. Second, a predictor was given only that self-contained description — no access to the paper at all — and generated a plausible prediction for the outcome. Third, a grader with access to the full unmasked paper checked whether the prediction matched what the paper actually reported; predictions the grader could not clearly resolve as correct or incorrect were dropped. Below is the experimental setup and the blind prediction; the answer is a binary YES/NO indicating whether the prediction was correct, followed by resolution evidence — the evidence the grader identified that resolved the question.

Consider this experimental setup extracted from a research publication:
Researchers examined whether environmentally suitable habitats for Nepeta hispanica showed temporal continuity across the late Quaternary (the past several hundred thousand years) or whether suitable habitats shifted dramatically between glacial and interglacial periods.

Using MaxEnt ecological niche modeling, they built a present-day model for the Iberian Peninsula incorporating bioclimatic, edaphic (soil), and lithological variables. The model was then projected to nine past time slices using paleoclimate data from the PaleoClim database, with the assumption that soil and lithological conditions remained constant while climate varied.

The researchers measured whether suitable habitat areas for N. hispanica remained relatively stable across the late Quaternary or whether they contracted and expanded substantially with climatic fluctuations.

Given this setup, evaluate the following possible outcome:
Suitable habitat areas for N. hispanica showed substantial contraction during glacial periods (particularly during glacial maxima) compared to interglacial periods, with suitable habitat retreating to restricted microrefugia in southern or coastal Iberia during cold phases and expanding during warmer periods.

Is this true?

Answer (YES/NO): NO